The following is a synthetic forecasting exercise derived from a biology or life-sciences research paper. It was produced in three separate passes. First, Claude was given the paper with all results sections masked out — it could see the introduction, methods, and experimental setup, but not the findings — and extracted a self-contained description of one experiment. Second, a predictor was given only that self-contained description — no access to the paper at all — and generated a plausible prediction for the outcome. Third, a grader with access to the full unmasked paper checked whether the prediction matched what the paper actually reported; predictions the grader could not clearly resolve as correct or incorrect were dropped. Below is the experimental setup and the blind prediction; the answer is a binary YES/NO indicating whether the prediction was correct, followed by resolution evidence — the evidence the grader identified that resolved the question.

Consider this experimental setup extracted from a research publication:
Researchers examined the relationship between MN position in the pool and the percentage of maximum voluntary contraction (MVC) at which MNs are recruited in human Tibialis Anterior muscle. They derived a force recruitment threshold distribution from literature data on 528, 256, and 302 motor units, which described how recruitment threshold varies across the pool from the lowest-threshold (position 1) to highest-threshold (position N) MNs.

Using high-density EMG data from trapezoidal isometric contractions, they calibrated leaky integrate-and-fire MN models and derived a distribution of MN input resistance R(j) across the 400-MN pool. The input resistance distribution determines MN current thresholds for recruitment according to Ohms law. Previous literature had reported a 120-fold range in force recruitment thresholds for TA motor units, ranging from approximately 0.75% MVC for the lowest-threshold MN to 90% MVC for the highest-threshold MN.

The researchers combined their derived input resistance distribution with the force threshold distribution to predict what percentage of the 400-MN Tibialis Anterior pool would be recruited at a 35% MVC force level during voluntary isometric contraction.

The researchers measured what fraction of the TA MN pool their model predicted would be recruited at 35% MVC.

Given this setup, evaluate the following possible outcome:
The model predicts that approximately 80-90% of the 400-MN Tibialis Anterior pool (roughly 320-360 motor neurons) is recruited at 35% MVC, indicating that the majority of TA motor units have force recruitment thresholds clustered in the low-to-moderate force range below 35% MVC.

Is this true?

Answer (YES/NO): YES